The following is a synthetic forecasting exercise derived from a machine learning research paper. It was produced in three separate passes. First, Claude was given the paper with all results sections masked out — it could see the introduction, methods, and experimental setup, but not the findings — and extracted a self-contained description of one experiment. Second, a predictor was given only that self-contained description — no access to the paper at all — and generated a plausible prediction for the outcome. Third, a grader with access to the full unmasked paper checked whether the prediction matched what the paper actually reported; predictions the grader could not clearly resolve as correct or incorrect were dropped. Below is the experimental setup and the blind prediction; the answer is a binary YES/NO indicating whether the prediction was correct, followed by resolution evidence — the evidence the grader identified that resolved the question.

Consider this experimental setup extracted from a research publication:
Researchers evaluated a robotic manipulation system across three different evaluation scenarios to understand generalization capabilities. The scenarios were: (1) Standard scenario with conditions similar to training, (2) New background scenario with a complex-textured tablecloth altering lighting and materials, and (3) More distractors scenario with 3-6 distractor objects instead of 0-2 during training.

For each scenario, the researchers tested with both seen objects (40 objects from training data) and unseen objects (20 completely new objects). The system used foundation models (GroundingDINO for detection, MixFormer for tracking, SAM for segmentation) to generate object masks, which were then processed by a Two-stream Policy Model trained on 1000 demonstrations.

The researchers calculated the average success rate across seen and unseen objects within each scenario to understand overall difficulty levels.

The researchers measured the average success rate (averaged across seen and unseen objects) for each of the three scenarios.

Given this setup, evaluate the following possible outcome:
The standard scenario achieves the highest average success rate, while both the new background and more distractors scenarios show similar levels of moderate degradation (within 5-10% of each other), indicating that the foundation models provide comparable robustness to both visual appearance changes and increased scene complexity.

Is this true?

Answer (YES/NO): NO